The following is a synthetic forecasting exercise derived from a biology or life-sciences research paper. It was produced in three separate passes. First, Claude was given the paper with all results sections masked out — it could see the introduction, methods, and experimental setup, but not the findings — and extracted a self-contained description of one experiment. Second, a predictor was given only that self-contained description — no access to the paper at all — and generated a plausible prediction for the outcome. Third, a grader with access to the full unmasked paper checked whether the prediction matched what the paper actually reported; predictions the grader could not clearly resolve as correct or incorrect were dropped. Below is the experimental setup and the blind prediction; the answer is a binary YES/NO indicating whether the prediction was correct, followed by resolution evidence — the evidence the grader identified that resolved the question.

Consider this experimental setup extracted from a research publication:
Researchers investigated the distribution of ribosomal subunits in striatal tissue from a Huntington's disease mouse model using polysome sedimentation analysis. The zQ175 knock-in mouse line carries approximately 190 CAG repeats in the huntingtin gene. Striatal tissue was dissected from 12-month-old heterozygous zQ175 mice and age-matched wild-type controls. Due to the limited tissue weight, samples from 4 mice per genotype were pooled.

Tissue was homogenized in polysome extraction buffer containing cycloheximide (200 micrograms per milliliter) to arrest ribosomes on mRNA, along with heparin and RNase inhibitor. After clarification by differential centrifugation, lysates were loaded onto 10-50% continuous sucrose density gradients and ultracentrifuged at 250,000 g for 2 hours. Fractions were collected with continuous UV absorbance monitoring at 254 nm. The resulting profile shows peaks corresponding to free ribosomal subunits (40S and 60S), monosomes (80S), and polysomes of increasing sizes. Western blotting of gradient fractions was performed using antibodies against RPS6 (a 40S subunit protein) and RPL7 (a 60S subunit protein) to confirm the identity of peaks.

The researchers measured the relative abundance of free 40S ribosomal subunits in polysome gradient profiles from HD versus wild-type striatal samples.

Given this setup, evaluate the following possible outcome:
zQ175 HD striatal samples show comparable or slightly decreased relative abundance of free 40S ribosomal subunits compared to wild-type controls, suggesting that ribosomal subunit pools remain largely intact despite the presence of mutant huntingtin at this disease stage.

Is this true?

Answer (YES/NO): NO